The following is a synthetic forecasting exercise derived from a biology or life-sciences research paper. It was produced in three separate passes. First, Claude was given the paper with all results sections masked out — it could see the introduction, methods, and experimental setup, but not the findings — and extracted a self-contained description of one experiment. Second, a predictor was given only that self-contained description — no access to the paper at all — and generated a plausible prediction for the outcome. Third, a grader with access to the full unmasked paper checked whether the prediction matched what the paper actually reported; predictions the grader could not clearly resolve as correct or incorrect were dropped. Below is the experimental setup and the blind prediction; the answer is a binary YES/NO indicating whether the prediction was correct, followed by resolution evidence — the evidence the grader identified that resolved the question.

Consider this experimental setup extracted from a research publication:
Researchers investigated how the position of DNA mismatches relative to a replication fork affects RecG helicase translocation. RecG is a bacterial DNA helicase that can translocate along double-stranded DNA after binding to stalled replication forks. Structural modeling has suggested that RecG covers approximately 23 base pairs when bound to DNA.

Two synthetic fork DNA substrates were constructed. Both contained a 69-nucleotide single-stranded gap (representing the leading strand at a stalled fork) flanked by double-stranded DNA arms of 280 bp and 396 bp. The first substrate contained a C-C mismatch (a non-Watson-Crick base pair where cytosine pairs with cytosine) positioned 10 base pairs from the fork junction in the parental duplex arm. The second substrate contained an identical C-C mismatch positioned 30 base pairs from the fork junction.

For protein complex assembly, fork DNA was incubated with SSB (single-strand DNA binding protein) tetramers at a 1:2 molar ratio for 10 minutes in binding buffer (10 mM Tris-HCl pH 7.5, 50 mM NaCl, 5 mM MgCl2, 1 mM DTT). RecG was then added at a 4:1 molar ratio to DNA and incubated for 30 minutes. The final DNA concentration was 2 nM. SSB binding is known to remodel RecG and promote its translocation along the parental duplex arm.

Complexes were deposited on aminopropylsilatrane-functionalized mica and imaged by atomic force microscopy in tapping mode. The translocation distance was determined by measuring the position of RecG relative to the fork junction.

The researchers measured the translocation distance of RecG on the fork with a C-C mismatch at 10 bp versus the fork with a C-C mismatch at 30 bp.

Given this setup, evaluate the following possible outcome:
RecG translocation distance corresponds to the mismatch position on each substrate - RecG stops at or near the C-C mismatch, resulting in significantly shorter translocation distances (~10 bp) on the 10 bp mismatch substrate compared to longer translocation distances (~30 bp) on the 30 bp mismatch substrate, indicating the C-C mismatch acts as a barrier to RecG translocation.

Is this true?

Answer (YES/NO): NO